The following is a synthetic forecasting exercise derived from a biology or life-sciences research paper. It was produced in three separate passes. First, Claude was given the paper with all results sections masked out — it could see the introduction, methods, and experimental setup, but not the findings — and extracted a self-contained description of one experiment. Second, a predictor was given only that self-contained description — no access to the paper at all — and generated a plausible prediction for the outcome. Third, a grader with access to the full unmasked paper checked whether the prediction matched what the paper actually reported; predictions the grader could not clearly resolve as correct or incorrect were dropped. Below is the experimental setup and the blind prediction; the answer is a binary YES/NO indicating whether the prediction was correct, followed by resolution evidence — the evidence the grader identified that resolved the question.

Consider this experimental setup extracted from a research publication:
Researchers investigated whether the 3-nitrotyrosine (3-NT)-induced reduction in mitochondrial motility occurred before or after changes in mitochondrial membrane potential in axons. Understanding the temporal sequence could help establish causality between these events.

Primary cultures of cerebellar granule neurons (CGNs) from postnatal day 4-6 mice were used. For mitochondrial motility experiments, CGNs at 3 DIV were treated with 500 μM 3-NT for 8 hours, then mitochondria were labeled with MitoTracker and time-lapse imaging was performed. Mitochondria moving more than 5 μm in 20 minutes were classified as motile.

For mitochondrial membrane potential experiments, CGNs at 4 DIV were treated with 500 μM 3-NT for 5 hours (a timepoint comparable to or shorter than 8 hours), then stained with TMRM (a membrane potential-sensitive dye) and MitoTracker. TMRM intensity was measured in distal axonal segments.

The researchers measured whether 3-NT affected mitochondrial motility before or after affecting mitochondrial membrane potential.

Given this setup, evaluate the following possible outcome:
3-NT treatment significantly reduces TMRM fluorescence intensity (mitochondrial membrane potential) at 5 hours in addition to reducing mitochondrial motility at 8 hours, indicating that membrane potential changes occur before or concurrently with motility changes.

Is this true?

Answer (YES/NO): NO